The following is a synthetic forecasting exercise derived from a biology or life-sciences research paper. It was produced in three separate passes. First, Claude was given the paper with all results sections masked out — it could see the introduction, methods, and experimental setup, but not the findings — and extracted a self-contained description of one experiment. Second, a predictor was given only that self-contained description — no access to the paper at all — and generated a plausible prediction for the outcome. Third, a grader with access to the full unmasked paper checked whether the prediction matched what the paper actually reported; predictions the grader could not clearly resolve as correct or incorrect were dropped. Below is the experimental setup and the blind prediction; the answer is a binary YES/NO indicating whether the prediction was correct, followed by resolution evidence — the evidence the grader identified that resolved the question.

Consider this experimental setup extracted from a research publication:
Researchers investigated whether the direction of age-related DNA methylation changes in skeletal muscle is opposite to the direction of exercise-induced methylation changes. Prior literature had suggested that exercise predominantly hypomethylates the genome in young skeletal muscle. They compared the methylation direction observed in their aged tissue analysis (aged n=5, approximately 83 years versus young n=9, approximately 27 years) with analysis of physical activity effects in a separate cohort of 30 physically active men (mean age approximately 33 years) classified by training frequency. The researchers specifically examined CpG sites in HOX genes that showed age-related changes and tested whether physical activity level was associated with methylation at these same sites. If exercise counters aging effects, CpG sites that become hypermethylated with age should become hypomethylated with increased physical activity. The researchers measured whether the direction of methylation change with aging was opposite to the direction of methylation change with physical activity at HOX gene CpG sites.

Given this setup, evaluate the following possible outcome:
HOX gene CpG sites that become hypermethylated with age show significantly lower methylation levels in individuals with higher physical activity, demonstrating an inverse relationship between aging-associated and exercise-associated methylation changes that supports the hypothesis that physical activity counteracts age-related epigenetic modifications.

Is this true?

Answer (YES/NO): YES